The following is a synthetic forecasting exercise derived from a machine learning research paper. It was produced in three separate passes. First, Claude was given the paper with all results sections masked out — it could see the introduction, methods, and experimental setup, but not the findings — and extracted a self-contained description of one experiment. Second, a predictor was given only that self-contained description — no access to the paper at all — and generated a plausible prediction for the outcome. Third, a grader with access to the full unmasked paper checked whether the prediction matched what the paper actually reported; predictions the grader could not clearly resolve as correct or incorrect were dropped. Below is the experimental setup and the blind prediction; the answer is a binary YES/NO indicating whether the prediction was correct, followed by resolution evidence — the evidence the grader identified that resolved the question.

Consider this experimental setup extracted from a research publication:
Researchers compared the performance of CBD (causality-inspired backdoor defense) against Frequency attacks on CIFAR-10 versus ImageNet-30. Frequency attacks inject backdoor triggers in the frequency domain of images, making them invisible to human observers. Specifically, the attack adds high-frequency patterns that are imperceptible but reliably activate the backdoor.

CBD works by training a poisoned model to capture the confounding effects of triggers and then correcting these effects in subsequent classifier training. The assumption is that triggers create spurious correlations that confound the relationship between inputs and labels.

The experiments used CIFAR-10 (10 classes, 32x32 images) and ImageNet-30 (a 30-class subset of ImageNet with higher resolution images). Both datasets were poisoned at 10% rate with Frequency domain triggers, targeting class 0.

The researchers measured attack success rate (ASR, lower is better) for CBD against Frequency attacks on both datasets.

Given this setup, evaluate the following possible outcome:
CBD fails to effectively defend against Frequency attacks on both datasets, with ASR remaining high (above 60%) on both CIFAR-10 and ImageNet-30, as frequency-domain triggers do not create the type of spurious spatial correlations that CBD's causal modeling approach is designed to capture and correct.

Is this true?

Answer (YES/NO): YES